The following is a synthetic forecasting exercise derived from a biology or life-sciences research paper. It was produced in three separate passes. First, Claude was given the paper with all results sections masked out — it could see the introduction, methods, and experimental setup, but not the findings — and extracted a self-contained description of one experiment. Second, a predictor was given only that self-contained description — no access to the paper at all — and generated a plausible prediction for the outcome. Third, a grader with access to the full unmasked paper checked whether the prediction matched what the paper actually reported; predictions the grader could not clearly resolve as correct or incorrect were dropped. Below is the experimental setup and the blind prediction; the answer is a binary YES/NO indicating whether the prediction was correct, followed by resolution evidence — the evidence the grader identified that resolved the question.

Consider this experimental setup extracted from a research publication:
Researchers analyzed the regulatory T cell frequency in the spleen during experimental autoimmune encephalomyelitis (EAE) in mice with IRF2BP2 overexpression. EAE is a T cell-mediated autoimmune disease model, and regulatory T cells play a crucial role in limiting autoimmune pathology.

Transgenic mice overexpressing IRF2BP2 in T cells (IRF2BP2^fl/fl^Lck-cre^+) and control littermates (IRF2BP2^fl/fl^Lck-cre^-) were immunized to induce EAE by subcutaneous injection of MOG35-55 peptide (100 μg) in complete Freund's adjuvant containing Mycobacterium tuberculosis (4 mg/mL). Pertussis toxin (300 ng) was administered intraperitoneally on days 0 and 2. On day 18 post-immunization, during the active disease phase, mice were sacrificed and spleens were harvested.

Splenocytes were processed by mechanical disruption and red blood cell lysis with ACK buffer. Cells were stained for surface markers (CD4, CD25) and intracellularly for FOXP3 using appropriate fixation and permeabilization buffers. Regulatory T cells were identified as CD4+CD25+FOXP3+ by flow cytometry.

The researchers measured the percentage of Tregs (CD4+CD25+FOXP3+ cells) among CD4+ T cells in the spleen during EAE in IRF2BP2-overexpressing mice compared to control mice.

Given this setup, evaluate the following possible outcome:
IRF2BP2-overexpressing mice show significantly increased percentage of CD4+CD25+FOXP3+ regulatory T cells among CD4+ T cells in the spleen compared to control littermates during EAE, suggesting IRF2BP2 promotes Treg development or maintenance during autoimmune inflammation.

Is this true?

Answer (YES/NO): YES